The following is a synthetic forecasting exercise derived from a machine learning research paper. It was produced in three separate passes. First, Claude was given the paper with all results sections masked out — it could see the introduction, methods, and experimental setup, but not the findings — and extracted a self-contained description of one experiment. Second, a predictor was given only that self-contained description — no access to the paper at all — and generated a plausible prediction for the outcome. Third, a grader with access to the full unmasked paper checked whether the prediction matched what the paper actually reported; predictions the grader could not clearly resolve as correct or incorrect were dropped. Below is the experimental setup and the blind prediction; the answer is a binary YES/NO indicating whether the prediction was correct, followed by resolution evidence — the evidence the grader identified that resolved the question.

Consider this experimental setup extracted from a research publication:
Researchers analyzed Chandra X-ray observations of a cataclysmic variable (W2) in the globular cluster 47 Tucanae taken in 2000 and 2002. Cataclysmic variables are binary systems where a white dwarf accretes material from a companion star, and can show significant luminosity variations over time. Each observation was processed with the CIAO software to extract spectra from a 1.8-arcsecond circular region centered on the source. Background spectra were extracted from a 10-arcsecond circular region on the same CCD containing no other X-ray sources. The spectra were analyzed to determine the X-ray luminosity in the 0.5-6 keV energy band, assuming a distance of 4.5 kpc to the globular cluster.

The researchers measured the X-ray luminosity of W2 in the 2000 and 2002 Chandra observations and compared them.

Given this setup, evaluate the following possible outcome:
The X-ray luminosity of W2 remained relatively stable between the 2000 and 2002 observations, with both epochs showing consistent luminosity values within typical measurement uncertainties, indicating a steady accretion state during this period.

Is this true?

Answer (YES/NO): NO